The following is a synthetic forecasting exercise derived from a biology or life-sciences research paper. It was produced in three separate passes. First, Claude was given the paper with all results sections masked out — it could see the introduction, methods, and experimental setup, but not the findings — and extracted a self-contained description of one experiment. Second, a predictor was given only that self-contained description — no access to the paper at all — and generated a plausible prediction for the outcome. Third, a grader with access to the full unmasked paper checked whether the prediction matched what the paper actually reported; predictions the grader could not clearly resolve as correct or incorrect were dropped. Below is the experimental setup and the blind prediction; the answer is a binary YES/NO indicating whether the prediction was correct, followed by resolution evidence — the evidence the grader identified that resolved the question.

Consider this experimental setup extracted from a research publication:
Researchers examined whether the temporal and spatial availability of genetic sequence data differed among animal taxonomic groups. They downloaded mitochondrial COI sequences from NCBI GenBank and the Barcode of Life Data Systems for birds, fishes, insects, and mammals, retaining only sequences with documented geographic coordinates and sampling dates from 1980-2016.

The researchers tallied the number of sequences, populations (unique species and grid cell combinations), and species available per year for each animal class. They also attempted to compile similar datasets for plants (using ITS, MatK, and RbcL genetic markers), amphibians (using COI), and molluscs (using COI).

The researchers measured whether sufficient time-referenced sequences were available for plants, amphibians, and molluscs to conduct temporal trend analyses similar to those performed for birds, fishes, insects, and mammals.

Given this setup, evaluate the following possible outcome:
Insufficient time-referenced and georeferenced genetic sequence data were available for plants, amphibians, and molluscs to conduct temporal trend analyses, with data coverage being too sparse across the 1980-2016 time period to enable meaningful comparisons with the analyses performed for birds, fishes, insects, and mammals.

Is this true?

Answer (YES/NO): YES